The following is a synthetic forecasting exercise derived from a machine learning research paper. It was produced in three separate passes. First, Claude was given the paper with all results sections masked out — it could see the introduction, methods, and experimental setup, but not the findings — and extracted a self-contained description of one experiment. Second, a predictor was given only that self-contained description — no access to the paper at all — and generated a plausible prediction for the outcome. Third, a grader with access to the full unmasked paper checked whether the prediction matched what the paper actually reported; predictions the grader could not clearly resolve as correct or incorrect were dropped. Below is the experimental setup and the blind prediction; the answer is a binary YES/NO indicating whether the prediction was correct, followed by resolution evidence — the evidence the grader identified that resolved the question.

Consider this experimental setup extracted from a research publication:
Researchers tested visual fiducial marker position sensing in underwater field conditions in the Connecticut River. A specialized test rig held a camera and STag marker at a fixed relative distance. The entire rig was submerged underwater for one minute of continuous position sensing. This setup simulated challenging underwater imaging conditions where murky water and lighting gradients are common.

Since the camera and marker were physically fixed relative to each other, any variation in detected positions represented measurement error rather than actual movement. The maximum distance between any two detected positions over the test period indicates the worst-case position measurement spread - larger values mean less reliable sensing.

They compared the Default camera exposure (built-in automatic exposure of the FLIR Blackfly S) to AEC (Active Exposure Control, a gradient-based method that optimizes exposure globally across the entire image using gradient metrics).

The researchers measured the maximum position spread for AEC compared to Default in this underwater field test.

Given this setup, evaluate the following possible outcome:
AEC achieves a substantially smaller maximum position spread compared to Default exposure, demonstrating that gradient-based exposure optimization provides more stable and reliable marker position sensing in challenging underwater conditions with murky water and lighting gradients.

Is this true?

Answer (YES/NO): NO